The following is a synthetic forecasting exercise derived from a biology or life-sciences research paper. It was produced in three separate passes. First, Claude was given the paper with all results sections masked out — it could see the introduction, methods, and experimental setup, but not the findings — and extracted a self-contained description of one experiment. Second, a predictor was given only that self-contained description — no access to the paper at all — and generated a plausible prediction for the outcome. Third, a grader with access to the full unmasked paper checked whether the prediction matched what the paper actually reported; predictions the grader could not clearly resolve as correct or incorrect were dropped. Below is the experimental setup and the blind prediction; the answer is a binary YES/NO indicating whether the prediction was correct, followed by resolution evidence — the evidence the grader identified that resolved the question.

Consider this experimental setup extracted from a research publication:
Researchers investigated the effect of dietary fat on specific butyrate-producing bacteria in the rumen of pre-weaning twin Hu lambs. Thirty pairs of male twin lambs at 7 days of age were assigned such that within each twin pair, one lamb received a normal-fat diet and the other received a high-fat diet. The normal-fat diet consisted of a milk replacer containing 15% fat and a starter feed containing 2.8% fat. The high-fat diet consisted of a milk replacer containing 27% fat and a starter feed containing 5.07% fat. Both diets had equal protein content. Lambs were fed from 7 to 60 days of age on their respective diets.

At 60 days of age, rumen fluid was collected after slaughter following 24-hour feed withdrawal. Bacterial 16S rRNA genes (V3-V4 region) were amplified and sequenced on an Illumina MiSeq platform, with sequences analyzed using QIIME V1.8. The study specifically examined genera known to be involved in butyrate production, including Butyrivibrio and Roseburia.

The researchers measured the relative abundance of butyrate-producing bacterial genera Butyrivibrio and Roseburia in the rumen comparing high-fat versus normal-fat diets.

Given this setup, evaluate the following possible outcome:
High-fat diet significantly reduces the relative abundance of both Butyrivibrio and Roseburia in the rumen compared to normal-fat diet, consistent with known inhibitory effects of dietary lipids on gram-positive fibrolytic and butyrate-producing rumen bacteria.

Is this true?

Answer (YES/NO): YES